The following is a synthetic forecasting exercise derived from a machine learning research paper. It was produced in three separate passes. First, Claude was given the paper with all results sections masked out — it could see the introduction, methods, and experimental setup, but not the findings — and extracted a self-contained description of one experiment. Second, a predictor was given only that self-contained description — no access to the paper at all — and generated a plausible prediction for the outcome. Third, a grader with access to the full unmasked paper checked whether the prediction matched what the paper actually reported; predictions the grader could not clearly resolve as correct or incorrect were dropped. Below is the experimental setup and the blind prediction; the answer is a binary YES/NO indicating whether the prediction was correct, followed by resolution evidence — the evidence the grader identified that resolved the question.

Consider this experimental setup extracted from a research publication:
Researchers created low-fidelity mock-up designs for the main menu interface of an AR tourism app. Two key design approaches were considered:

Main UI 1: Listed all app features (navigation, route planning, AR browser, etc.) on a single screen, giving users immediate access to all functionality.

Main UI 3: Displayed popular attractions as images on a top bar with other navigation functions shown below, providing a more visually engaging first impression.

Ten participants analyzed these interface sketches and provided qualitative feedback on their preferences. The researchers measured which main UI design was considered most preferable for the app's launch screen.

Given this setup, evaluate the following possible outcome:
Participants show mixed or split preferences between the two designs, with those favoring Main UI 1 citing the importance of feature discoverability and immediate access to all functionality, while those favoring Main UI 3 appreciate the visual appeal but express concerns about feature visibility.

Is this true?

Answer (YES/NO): NO